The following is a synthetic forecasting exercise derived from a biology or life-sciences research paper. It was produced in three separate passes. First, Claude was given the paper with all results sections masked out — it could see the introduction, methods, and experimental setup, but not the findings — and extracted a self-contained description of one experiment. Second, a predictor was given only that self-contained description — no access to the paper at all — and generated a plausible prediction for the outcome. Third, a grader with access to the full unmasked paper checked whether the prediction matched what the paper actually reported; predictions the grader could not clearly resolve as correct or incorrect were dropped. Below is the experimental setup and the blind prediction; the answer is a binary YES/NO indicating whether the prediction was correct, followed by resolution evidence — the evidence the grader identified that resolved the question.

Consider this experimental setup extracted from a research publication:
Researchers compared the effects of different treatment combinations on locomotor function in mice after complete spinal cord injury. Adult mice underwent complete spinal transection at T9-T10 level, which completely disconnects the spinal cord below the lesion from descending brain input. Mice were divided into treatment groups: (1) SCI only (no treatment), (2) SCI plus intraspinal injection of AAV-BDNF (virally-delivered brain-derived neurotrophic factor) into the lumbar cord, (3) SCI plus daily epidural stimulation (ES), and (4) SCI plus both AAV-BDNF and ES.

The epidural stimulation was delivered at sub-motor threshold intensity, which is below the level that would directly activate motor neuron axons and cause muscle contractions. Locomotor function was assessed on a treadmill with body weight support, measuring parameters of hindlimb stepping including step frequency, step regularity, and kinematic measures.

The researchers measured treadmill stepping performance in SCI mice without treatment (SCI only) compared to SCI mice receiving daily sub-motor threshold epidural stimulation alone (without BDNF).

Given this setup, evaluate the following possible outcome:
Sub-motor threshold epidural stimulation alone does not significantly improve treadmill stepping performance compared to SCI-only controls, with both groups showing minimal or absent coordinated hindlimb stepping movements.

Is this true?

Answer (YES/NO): YES